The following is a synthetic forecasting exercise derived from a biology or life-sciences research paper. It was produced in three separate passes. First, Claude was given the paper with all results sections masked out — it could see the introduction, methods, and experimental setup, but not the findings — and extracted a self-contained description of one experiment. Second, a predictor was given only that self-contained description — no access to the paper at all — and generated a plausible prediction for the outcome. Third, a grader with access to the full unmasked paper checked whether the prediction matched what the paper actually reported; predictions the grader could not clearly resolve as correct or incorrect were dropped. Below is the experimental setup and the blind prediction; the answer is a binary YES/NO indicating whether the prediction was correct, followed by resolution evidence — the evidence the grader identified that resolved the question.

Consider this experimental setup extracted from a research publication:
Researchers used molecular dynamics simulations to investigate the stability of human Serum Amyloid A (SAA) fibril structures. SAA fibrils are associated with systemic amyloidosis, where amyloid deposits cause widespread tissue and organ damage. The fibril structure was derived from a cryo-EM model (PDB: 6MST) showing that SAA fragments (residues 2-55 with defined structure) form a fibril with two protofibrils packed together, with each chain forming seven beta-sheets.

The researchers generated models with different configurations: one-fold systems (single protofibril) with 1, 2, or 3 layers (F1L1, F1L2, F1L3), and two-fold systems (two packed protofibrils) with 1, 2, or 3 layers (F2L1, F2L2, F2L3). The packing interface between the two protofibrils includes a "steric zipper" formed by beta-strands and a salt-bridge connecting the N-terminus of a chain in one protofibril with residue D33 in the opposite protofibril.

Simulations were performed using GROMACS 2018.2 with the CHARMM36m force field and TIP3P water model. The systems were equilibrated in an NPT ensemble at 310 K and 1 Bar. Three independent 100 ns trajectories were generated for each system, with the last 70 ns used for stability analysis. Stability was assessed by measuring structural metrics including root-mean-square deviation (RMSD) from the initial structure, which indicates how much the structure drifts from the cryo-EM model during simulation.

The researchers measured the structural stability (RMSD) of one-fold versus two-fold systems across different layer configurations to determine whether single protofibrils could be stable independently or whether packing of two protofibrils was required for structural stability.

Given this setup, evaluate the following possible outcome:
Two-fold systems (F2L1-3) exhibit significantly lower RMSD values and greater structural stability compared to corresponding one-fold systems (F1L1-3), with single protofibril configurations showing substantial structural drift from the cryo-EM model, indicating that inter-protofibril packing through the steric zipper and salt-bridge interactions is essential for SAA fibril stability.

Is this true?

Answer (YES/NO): NO